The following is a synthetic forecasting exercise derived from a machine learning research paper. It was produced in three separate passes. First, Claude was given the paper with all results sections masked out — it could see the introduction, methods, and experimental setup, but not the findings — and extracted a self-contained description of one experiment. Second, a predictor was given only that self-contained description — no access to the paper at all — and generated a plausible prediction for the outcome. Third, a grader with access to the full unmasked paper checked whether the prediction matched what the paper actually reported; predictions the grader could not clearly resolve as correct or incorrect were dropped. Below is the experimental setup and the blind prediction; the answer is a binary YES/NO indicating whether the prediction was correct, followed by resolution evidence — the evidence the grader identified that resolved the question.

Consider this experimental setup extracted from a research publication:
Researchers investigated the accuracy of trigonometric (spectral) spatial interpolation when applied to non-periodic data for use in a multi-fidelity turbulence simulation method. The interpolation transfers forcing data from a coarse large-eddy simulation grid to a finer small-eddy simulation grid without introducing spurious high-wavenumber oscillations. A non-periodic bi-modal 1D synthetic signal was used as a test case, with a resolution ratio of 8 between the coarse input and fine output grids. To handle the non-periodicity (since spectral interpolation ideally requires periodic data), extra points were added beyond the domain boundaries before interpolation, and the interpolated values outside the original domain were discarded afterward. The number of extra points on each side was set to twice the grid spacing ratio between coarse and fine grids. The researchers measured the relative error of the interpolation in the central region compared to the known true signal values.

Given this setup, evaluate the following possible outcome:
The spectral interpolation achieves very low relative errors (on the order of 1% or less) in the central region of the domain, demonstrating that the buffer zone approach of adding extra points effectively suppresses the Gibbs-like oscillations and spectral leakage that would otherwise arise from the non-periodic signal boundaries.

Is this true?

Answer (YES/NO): YES